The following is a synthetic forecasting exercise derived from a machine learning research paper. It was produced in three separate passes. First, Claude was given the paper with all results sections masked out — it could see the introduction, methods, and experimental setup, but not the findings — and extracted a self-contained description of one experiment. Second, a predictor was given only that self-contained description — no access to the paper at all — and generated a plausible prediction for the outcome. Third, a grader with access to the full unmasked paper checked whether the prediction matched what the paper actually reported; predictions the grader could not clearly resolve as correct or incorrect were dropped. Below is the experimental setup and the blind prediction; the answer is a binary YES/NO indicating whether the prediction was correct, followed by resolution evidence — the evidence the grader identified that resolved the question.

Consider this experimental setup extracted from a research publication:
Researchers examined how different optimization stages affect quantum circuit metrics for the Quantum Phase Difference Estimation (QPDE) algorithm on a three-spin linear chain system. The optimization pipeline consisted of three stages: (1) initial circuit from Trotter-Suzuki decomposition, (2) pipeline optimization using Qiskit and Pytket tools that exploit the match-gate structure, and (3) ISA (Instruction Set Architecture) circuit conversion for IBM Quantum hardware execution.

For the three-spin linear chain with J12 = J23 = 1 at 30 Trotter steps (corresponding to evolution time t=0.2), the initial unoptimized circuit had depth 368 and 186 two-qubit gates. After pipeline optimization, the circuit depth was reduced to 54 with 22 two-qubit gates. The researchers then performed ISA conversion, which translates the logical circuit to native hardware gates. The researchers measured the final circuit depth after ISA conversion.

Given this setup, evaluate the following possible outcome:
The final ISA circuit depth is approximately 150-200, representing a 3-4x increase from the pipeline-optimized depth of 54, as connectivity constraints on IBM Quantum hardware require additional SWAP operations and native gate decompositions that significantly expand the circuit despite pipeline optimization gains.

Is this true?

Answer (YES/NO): YES